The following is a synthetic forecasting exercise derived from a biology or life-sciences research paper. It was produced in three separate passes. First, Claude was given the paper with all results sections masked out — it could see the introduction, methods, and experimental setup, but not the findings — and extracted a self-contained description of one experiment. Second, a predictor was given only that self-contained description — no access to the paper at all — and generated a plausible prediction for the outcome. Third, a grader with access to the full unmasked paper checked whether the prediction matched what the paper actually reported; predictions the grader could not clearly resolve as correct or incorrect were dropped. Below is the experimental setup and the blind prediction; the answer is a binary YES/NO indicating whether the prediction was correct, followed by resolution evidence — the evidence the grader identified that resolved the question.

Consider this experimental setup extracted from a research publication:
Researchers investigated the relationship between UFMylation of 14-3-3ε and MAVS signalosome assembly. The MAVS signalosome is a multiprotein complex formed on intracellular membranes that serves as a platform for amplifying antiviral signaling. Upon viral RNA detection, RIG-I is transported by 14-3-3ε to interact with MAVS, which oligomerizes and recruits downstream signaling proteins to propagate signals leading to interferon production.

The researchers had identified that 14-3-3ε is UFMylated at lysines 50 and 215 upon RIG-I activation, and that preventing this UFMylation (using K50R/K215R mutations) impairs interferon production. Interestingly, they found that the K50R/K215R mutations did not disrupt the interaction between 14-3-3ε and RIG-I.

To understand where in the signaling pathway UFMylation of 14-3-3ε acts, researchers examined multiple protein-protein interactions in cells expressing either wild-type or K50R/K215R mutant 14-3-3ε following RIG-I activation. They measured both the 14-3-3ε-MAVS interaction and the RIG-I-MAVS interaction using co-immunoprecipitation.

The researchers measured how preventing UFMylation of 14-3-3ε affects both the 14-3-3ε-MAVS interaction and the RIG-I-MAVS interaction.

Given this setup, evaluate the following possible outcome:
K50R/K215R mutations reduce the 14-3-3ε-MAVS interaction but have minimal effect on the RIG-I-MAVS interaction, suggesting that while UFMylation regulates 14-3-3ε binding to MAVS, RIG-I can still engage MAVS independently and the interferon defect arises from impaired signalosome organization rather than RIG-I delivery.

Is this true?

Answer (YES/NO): NO